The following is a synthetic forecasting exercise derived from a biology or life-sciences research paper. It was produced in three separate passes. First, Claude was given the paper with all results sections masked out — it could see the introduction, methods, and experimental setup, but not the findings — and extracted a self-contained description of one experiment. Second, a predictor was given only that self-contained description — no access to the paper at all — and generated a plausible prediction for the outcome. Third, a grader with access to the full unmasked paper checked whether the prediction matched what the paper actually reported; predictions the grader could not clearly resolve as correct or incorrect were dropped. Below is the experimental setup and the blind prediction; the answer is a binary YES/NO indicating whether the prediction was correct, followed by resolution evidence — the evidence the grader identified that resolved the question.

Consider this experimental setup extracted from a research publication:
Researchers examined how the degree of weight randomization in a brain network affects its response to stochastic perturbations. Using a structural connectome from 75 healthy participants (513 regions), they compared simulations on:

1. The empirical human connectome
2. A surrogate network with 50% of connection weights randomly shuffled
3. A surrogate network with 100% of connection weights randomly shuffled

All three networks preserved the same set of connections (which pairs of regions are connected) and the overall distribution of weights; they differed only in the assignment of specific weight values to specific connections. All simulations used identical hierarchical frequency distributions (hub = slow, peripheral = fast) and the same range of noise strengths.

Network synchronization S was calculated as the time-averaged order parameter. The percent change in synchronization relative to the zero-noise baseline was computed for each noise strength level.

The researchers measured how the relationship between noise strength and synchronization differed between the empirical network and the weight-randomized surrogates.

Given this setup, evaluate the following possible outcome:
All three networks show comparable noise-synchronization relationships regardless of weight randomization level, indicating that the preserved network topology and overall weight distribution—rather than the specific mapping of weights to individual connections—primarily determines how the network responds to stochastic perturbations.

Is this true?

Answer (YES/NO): NO